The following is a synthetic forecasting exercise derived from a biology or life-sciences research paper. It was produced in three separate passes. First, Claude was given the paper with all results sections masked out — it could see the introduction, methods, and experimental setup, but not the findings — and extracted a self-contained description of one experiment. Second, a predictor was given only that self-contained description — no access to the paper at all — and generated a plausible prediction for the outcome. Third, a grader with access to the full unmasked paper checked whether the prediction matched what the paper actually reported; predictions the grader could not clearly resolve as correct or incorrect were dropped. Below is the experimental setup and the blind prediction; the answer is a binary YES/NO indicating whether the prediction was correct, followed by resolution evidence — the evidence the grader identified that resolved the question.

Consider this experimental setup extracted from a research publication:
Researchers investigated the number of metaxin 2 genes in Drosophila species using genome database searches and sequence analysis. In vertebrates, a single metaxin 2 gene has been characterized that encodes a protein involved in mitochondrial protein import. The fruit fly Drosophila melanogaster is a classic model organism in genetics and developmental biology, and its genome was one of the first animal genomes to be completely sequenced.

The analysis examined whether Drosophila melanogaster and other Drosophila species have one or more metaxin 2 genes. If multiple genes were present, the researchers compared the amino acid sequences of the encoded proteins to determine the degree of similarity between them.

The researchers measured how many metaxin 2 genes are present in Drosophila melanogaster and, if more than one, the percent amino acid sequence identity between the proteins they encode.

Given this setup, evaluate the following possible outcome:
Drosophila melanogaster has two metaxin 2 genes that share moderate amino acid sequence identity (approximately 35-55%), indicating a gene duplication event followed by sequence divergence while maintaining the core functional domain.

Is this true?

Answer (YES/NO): YES